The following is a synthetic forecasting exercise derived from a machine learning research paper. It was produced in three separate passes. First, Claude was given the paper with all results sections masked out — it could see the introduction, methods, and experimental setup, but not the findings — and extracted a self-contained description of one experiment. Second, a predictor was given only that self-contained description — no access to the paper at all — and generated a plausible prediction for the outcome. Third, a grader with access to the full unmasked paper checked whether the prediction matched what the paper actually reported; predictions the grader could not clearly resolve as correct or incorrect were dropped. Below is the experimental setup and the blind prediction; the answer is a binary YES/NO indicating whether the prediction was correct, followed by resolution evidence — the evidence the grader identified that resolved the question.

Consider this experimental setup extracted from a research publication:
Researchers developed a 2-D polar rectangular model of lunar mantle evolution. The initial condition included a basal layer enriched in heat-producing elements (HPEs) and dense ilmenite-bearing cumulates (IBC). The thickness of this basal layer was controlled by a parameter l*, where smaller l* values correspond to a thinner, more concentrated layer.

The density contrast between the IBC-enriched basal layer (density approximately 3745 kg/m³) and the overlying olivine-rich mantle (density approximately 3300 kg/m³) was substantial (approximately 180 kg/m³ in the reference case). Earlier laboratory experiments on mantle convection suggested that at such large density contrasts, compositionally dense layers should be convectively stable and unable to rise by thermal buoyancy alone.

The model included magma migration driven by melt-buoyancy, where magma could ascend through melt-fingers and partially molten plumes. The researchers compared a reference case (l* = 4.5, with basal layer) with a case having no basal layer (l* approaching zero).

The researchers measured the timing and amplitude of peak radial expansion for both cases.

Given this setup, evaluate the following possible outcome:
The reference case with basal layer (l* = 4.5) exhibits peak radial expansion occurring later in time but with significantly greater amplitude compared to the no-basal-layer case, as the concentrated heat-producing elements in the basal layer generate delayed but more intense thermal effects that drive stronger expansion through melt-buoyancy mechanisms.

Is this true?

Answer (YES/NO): NO